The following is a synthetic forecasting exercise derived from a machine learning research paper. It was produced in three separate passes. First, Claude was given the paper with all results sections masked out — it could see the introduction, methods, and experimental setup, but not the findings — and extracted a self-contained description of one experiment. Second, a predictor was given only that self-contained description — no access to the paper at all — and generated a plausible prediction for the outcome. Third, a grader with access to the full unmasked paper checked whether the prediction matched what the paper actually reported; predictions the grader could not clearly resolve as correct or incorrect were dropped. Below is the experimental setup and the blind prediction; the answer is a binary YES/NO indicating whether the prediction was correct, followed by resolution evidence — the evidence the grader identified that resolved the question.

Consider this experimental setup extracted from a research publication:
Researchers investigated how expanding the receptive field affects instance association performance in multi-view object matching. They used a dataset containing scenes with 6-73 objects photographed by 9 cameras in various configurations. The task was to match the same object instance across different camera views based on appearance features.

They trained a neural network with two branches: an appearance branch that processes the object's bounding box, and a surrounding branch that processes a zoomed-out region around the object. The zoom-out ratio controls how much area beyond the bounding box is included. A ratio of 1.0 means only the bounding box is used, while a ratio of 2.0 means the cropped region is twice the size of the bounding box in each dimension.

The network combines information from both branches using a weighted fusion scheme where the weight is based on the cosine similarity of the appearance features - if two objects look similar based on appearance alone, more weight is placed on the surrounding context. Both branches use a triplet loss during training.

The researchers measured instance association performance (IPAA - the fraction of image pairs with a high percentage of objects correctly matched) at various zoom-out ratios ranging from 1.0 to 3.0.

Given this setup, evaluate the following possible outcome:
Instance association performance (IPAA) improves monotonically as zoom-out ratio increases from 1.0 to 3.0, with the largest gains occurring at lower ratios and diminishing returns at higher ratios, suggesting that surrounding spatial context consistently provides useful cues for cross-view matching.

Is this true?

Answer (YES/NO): NO